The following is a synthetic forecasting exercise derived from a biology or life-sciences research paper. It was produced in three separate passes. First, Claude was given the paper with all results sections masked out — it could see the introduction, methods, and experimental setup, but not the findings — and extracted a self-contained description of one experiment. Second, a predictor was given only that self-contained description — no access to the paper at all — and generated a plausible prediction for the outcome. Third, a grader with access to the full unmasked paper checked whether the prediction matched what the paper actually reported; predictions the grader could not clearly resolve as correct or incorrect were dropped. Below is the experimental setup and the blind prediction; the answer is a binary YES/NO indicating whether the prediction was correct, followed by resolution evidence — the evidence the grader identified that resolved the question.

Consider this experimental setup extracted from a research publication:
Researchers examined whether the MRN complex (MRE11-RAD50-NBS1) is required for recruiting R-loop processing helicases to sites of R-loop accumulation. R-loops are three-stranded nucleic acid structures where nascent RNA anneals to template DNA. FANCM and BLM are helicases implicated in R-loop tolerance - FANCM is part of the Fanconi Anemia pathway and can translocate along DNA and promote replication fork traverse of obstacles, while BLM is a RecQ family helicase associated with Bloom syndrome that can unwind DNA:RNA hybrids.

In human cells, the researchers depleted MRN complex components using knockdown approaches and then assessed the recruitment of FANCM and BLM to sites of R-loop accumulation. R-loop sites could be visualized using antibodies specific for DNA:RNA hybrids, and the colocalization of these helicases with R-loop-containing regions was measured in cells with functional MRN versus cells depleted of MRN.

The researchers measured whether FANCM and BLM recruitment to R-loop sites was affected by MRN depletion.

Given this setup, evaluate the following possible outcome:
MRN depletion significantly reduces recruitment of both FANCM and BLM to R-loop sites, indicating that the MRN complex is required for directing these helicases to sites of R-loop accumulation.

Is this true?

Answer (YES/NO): YES